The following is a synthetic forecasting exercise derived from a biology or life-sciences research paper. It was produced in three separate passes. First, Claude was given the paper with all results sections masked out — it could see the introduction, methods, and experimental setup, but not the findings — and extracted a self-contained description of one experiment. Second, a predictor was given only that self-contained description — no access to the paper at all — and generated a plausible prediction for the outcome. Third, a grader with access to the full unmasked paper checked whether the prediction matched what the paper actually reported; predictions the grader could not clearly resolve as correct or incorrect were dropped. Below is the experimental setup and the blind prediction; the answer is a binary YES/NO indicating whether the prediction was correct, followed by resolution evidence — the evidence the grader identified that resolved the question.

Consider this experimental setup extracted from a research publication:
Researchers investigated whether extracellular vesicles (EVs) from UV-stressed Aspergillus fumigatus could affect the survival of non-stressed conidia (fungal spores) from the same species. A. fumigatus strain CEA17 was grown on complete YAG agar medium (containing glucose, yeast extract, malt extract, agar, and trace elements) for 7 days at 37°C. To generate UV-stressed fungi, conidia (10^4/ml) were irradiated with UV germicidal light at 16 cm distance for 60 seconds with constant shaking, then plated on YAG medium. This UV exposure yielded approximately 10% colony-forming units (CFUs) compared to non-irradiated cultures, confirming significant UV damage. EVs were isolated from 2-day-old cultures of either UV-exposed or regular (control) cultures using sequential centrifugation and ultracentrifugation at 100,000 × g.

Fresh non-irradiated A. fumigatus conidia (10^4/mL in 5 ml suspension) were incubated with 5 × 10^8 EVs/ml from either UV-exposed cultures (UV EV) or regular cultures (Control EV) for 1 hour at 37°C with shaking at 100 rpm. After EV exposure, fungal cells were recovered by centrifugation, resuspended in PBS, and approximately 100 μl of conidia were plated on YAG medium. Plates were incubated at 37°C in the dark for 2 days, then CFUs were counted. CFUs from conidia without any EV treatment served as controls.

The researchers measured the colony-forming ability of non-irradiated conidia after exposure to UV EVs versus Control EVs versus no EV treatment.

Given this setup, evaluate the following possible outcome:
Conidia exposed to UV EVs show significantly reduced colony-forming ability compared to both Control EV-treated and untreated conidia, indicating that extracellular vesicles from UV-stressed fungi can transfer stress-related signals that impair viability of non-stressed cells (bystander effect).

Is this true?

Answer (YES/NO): NO